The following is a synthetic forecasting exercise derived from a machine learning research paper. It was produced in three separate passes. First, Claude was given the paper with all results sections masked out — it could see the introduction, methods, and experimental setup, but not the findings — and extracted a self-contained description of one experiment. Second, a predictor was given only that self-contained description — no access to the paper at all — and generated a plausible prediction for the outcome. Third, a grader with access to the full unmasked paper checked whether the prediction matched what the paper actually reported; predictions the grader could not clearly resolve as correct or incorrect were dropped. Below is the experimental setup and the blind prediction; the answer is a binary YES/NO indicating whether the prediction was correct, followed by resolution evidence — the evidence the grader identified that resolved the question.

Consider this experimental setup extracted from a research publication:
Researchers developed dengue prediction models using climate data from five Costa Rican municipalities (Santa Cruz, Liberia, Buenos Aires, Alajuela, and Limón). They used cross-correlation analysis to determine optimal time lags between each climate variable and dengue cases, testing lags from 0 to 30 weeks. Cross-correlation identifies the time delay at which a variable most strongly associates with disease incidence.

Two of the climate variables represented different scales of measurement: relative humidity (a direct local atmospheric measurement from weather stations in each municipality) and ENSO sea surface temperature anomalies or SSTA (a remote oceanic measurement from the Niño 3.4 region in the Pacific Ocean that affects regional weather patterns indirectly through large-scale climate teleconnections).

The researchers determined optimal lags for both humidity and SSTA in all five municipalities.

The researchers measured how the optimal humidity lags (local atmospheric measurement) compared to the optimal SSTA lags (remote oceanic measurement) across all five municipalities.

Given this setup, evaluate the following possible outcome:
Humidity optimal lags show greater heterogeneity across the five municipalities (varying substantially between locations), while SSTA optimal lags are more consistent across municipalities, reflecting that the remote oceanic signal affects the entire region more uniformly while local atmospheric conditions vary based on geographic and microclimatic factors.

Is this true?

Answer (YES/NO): NO